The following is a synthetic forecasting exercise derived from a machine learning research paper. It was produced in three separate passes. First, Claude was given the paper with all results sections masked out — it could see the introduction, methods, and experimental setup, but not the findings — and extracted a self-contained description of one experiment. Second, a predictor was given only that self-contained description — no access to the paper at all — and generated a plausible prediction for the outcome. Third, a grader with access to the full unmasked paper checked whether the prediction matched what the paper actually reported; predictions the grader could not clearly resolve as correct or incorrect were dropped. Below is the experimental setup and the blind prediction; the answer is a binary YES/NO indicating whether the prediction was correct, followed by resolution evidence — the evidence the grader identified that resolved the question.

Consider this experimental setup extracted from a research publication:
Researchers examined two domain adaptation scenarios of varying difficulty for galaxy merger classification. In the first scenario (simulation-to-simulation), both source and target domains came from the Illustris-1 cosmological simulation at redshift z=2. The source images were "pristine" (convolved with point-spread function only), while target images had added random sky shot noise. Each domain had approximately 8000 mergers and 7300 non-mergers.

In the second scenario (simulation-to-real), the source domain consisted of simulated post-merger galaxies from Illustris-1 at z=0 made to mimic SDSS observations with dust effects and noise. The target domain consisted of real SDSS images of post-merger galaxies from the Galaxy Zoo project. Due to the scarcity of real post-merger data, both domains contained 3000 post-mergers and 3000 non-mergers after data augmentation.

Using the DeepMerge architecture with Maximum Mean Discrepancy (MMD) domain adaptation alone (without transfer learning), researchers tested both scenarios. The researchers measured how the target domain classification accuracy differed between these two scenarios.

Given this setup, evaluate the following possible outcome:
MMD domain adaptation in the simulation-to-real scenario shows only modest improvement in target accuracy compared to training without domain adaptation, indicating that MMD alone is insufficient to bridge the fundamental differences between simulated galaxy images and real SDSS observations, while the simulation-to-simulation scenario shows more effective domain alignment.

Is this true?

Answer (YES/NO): YES